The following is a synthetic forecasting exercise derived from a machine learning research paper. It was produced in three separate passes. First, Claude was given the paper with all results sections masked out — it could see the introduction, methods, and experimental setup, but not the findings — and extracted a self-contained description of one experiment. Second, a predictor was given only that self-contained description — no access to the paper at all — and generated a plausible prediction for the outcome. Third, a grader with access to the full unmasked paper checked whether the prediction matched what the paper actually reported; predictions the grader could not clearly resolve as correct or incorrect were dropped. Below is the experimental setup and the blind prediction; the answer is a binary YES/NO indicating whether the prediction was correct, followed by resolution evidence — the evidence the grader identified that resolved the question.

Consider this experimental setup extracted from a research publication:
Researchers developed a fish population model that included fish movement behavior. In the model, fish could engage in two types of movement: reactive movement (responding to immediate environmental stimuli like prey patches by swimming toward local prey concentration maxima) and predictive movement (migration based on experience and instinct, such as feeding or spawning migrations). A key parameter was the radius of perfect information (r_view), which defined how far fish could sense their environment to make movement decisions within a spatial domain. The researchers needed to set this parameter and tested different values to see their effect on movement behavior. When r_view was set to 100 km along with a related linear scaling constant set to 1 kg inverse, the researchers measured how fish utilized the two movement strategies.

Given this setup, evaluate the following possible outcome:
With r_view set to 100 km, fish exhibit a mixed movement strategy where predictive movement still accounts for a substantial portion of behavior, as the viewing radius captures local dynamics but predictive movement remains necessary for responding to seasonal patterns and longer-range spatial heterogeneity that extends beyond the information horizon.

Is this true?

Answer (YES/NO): YES